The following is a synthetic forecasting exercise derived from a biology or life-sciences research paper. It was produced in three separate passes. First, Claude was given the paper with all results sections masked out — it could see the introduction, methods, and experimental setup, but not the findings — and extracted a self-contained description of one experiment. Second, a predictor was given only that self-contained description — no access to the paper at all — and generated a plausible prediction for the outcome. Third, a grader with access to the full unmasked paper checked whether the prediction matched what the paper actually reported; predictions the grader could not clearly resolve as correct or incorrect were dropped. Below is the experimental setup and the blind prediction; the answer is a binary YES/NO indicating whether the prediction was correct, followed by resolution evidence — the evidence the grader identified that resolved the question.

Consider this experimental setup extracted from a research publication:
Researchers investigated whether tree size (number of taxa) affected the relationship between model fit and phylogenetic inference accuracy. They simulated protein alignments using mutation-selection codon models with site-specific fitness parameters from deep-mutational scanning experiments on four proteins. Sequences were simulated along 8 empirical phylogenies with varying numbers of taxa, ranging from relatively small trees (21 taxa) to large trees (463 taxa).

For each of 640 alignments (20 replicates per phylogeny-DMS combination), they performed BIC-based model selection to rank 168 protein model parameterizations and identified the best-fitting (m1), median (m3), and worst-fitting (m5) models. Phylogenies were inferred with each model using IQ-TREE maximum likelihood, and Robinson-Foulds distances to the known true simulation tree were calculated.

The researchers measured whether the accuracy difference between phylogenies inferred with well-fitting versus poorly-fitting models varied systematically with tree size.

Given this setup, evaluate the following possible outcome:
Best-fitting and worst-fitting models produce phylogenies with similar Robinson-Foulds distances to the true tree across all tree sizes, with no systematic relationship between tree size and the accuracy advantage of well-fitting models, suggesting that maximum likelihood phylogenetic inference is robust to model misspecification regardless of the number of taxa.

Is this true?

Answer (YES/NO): YES